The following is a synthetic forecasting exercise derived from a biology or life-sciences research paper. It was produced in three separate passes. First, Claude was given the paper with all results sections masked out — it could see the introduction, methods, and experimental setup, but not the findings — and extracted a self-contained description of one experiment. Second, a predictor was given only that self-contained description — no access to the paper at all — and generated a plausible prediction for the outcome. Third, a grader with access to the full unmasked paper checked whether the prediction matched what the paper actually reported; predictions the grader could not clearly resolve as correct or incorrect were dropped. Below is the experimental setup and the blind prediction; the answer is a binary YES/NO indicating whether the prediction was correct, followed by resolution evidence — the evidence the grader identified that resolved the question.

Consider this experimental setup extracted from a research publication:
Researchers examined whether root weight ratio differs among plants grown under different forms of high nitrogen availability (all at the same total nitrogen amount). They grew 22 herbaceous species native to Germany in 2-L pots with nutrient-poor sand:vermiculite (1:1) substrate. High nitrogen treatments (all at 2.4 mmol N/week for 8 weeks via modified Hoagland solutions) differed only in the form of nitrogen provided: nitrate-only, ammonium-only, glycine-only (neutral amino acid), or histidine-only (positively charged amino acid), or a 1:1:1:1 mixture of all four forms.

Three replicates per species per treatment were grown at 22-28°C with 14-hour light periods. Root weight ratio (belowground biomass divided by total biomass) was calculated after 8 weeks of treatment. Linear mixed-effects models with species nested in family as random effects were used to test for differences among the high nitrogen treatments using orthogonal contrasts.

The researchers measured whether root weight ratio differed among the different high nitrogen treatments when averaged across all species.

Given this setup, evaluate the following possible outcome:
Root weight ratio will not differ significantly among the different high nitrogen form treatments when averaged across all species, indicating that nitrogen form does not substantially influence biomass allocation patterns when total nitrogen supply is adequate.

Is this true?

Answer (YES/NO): YES